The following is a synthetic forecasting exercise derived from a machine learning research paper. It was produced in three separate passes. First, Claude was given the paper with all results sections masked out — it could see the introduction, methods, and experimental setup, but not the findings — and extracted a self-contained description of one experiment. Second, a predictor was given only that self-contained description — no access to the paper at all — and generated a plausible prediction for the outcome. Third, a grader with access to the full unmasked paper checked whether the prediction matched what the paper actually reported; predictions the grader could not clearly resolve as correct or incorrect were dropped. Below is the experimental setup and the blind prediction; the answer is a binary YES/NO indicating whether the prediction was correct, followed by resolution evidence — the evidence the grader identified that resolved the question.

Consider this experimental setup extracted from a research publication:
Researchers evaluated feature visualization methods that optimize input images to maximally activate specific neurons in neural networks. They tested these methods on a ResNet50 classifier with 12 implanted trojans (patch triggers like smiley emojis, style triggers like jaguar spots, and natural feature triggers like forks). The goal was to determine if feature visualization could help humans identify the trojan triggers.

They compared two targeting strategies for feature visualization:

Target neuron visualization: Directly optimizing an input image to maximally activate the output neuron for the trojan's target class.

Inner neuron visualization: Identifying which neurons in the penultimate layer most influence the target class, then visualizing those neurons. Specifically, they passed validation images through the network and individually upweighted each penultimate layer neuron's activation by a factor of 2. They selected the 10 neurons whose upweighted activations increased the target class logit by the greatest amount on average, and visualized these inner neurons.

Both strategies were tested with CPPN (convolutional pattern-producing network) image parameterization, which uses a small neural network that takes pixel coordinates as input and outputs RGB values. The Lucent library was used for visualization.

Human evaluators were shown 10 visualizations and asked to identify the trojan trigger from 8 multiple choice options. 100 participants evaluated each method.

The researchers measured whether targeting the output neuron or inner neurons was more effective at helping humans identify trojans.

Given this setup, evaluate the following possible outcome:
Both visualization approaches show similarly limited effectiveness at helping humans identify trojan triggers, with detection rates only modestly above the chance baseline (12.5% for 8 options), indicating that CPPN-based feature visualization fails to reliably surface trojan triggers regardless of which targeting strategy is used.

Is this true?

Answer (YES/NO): NO